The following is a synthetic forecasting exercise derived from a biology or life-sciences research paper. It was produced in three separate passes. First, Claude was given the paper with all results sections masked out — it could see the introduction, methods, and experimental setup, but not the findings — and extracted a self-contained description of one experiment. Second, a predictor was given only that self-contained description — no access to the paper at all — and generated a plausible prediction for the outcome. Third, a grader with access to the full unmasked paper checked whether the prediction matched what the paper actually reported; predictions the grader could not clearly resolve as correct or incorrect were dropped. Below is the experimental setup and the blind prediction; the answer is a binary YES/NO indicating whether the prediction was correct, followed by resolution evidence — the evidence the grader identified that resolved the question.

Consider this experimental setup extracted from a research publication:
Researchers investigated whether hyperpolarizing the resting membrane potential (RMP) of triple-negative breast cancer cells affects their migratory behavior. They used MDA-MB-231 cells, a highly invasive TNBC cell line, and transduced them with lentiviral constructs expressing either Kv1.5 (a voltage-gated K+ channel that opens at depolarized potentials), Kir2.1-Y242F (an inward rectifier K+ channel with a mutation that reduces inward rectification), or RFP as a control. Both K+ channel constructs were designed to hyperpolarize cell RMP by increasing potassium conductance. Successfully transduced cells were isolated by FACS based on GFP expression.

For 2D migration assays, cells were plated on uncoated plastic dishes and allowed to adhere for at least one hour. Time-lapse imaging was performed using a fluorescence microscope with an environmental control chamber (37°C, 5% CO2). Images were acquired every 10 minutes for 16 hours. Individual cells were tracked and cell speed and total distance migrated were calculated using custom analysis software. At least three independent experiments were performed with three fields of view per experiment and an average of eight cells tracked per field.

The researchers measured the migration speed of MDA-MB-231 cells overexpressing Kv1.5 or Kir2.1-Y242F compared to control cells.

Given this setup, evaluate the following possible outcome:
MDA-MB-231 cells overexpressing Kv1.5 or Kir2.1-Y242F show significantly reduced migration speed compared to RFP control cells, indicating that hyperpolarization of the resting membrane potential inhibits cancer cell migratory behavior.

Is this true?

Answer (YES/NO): NO